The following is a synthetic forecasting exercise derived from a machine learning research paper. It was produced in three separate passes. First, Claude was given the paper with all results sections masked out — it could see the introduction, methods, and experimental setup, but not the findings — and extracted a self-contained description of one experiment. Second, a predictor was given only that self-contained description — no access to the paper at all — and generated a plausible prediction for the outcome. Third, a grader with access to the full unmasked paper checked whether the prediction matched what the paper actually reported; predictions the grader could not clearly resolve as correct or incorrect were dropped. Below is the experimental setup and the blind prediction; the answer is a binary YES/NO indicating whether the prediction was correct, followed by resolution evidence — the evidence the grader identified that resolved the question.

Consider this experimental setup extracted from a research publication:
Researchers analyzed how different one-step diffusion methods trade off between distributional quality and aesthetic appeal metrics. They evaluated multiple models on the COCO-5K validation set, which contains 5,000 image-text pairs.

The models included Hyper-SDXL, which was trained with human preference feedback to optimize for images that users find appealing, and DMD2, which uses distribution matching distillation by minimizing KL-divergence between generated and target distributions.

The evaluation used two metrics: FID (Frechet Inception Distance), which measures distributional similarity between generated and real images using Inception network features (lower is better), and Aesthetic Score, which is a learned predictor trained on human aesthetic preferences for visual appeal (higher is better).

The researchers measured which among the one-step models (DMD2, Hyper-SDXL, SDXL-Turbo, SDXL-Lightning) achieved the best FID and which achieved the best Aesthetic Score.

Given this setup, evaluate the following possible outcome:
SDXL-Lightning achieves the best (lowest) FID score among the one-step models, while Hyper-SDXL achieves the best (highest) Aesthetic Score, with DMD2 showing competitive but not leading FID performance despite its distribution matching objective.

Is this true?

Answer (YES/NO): NO